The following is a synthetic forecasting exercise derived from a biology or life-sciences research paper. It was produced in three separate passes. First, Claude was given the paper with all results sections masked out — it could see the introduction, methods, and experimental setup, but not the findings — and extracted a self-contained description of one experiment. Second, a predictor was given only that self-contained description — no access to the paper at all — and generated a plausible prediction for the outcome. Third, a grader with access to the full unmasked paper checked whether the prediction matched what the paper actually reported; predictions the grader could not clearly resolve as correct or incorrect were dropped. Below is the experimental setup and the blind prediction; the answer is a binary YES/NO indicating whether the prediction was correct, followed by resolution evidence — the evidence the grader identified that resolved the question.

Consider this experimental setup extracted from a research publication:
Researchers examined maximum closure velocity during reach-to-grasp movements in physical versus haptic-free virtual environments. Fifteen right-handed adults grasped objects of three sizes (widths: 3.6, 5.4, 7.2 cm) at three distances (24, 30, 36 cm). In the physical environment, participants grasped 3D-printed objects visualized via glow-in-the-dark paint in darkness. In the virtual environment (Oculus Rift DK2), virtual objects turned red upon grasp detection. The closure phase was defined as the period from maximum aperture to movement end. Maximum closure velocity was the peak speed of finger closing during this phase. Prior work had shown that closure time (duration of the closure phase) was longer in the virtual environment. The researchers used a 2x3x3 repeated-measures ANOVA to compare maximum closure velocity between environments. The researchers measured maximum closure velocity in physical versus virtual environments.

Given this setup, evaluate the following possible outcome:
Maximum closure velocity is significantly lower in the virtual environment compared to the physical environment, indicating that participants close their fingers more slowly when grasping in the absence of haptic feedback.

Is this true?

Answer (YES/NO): NO